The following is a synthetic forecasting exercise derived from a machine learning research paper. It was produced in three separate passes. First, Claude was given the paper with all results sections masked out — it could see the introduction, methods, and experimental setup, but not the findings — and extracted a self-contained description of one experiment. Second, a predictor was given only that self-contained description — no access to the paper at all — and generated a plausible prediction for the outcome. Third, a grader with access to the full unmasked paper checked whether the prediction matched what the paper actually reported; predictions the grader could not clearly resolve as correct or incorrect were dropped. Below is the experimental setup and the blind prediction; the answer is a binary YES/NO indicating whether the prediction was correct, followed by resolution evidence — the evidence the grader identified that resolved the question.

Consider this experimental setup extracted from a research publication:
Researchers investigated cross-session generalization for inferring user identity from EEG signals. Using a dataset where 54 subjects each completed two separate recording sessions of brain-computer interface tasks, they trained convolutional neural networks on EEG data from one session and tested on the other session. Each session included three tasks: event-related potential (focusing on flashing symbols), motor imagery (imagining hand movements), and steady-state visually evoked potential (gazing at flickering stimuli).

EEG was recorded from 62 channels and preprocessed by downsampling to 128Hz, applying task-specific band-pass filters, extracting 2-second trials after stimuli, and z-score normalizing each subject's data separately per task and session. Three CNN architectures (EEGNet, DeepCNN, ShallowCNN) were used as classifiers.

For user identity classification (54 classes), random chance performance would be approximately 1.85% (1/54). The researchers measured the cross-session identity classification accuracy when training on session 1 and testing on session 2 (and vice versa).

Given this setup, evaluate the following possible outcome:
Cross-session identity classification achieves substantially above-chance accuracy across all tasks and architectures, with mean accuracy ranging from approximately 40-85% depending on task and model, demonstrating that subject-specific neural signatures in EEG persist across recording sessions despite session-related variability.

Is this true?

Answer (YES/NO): NO